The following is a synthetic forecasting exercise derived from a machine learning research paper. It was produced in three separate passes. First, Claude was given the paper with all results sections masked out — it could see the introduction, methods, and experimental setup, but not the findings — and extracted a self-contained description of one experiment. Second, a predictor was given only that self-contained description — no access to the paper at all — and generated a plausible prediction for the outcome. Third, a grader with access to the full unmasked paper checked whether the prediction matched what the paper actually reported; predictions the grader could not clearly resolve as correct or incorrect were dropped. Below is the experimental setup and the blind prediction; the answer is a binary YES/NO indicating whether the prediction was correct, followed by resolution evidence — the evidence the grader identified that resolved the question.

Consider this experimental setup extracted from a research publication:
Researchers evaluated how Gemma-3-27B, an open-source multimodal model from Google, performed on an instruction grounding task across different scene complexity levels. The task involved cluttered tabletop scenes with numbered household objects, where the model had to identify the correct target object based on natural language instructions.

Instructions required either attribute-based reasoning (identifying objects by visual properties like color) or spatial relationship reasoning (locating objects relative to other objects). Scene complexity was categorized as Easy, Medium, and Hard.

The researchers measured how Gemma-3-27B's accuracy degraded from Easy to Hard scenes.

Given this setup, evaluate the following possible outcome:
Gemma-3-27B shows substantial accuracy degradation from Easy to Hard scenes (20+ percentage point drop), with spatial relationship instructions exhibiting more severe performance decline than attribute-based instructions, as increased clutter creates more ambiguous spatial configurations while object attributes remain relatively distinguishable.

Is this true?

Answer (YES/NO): NO